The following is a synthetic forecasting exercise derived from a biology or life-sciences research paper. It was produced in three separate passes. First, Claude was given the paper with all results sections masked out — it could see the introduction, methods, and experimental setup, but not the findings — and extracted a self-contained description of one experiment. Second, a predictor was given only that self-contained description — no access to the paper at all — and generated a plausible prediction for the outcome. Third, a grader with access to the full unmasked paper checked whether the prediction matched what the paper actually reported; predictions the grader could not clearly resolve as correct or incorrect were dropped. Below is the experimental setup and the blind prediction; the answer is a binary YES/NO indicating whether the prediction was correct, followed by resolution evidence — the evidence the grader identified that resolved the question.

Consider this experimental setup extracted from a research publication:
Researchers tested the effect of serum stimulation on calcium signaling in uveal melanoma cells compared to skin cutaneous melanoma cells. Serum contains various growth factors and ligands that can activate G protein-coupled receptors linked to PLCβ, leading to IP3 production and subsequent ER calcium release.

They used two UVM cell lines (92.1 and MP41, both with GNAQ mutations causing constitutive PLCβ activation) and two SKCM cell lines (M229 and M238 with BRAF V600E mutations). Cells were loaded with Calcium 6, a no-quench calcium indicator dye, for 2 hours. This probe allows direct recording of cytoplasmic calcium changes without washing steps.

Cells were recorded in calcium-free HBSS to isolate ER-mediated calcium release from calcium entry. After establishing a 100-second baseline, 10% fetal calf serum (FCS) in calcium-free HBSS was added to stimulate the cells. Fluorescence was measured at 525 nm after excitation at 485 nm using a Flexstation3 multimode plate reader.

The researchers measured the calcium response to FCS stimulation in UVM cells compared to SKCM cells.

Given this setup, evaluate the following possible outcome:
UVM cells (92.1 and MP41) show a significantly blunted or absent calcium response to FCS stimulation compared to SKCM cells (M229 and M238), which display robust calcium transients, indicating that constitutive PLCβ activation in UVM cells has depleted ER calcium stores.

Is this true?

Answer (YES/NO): NO